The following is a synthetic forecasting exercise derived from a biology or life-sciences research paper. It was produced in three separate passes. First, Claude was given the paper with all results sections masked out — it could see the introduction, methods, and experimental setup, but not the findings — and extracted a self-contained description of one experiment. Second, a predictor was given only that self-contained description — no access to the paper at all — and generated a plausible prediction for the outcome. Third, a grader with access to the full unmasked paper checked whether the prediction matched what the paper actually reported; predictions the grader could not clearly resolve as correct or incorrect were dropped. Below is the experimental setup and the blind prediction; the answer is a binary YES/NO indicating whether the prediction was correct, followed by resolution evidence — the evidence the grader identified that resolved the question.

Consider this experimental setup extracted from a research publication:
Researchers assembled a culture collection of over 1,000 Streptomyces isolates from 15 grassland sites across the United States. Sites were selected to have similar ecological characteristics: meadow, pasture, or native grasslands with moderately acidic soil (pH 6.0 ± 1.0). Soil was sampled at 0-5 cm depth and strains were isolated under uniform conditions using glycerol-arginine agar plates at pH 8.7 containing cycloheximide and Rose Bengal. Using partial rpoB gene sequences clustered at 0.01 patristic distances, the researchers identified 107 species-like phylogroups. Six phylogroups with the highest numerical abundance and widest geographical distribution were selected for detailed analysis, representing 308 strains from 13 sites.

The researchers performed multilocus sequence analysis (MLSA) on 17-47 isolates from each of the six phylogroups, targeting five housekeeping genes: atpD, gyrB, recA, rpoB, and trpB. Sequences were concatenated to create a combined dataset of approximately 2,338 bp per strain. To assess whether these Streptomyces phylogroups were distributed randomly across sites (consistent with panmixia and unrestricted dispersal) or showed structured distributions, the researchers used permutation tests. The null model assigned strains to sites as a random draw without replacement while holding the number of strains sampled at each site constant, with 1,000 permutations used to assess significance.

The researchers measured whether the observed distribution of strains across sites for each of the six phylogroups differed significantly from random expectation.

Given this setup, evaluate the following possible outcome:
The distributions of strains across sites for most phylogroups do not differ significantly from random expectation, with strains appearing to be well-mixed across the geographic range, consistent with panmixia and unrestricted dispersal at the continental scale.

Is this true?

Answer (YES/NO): NO